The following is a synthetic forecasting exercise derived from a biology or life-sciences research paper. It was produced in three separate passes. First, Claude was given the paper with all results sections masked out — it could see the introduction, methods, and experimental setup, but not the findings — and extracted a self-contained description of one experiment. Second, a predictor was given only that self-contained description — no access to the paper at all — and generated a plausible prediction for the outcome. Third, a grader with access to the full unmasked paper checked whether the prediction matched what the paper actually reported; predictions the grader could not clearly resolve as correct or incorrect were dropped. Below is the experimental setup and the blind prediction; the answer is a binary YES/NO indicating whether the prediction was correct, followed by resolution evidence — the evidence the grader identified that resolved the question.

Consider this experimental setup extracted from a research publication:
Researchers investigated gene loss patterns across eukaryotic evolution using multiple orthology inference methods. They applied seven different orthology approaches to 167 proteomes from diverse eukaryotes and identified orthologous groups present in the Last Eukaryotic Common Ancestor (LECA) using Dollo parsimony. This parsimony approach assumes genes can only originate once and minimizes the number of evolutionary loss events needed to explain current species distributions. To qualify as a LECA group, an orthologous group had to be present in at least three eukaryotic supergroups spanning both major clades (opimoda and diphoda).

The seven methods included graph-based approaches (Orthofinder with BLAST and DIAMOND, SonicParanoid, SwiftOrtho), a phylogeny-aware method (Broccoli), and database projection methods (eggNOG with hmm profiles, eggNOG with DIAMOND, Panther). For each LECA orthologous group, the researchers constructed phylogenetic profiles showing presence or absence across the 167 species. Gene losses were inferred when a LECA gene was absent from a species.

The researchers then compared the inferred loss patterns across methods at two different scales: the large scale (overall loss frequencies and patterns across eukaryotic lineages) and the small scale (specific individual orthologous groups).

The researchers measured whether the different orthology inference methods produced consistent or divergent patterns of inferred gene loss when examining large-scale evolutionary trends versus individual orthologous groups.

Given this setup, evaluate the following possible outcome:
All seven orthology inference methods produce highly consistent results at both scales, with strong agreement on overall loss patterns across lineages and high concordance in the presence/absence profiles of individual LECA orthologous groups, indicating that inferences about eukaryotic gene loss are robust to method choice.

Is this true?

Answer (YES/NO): NO